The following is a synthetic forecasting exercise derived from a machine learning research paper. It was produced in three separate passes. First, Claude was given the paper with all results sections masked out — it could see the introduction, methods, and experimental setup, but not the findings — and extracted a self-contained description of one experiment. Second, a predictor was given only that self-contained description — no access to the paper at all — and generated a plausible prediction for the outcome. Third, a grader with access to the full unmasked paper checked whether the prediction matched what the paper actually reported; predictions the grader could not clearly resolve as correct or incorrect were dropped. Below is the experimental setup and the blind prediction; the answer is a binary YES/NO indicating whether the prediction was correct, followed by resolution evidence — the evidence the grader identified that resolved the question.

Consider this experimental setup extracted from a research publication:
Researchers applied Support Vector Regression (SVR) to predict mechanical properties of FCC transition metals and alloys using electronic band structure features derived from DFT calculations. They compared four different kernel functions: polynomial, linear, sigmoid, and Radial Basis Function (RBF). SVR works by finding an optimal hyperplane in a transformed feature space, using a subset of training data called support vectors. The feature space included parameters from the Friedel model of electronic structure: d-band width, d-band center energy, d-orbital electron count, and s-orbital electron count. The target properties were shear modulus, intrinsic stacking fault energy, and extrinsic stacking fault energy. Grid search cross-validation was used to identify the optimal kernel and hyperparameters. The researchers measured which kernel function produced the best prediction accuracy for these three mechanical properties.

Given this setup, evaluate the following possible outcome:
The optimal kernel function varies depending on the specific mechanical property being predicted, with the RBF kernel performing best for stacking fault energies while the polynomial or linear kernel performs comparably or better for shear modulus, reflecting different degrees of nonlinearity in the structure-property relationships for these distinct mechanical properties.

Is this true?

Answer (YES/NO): NO